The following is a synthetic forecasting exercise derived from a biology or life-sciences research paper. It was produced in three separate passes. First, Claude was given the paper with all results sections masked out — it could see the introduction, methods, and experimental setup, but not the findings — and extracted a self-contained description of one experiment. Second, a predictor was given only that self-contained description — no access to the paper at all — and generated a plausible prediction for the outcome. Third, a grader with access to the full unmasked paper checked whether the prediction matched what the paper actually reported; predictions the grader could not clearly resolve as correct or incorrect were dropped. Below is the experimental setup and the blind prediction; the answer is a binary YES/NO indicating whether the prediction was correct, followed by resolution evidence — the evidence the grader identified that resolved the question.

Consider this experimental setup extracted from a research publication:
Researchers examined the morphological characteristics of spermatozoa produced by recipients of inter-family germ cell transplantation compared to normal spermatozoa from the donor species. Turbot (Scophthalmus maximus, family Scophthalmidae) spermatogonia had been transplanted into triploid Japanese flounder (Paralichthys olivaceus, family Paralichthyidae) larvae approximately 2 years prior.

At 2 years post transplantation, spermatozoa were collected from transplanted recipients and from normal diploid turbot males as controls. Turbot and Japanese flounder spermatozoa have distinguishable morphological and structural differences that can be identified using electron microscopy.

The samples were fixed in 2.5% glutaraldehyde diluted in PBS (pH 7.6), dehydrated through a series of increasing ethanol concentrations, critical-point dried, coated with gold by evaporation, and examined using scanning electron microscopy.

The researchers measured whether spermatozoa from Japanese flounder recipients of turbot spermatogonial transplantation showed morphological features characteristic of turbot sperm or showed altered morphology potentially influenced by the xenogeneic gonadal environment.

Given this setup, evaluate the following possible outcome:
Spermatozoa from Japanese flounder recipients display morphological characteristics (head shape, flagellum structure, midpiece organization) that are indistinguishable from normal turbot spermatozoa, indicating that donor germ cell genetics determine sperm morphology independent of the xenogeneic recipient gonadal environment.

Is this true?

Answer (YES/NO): YES